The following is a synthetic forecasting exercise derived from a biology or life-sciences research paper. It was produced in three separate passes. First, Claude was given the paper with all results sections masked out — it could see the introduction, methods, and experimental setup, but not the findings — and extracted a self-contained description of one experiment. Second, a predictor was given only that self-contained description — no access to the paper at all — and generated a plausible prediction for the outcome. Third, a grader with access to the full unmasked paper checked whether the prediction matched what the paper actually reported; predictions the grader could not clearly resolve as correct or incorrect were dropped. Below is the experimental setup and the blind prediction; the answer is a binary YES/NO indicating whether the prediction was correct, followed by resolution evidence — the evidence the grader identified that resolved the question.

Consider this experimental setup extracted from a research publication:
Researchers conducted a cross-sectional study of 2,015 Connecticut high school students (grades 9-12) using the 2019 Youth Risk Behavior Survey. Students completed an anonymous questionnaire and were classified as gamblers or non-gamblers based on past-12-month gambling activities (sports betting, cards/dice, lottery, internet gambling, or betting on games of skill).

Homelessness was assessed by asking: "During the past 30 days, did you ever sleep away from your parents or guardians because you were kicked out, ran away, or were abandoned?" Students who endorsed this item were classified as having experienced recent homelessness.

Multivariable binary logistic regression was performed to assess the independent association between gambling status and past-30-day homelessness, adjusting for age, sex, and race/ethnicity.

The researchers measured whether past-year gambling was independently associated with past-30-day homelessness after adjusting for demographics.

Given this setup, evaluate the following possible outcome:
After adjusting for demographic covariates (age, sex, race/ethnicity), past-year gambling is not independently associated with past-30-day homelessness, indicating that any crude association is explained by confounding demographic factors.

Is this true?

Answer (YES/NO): NO